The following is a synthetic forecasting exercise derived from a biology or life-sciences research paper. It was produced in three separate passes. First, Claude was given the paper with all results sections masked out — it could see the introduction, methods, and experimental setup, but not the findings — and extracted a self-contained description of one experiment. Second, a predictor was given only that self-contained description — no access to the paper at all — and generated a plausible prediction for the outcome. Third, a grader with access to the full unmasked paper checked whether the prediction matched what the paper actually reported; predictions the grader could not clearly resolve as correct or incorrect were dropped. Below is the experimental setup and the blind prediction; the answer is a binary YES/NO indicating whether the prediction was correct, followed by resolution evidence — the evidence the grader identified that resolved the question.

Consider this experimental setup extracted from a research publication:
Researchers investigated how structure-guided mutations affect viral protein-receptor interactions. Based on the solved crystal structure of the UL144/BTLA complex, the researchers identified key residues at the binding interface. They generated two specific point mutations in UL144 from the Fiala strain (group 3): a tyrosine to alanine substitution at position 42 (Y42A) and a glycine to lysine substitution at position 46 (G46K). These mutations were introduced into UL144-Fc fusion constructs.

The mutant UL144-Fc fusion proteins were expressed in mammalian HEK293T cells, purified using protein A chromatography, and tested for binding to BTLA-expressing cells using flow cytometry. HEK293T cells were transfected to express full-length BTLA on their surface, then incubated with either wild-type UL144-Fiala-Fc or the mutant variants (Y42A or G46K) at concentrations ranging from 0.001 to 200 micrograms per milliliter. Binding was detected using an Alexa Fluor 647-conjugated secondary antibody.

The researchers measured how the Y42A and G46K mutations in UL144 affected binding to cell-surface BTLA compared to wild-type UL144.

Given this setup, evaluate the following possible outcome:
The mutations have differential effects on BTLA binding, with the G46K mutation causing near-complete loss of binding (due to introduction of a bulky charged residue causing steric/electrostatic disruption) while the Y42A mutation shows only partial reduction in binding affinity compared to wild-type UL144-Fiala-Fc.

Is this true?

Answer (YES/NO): NO